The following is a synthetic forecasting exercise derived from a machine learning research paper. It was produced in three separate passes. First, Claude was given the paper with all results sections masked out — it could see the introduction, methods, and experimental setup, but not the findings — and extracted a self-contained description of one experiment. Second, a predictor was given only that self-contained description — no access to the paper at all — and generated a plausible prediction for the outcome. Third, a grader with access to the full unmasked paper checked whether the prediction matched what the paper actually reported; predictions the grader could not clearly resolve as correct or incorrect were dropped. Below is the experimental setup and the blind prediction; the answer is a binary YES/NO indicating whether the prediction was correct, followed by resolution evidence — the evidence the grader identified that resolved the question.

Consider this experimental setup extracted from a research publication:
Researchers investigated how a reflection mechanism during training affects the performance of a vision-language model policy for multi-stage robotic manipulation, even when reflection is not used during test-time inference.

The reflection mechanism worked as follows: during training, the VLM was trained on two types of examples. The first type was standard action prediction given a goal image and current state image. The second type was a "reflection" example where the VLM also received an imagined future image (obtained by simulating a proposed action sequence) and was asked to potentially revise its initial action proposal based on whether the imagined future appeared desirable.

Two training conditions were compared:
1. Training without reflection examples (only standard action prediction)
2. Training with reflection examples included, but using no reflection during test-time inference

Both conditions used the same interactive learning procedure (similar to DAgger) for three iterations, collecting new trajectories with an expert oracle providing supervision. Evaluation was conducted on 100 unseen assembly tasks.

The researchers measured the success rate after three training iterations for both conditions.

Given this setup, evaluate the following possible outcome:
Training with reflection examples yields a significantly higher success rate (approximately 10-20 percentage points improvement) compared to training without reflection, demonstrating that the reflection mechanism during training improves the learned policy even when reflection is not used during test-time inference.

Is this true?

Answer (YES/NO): NO